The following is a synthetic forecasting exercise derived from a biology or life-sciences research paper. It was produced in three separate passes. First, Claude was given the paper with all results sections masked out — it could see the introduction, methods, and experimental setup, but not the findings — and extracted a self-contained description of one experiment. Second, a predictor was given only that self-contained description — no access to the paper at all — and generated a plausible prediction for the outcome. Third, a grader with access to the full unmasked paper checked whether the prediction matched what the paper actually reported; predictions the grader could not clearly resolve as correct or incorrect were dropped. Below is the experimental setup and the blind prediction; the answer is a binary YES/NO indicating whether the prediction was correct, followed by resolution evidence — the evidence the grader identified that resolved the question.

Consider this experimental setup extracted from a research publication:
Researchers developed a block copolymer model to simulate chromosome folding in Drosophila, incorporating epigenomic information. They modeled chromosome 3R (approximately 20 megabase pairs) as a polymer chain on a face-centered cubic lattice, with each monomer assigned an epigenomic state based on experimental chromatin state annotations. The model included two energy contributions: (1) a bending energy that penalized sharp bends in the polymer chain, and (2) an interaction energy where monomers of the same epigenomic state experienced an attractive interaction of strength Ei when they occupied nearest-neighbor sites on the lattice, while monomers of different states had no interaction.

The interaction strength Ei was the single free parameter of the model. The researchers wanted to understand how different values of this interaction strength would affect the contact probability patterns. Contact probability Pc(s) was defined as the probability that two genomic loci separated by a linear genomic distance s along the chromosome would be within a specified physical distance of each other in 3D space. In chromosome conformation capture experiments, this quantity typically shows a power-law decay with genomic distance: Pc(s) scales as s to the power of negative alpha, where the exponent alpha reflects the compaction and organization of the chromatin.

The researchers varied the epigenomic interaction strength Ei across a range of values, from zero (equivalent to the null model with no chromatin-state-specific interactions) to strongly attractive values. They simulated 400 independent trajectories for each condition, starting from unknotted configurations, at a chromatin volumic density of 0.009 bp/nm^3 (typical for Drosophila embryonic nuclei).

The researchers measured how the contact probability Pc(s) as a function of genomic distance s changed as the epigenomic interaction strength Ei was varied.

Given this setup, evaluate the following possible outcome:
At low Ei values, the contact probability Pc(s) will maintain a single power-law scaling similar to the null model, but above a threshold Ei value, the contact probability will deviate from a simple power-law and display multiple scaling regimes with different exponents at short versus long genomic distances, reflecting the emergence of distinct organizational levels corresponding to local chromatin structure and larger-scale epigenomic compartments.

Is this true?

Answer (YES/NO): NO